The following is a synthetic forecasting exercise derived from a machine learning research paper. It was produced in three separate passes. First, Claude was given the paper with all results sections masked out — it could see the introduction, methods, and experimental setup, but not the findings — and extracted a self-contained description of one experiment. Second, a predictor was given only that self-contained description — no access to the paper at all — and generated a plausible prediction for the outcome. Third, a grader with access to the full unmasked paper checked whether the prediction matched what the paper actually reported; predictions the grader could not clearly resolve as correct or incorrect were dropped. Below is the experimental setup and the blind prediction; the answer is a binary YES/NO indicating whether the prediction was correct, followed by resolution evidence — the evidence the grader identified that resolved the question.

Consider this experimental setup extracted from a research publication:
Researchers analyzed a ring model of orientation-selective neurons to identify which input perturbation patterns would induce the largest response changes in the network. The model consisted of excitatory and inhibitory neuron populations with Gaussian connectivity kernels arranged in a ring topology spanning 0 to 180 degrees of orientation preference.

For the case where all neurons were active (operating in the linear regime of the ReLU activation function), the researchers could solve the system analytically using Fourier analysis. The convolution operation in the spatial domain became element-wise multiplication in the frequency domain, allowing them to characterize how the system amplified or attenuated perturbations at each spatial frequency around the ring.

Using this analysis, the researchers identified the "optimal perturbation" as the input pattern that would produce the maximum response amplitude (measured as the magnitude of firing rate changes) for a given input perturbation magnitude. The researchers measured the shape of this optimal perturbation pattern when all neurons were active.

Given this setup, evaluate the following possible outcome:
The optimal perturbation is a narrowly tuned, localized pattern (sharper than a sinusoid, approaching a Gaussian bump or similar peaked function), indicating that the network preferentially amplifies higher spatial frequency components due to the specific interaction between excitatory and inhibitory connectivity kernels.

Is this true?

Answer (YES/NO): NO